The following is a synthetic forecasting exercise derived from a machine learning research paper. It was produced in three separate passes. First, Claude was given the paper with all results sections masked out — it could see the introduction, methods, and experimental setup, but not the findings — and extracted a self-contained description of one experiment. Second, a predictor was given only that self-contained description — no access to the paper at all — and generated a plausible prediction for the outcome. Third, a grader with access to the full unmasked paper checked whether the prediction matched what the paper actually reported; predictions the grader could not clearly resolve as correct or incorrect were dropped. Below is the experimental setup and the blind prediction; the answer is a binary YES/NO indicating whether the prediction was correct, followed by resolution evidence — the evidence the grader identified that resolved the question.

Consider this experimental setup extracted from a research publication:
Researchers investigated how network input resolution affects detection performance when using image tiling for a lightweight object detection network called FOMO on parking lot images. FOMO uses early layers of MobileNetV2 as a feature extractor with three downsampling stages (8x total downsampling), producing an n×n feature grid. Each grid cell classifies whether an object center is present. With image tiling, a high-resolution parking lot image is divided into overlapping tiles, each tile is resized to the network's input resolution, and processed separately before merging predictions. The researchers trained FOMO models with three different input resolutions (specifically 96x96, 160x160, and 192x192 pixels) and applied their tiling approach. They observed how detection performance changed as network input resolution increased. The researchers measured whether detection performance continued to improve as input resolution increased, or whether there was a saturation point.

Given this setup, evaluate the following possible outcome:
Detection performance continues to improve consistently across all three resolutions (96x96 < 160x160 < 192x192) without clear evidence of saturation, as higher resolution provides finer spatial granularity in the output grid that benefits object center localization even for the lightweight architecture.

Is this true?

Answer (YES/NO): NO